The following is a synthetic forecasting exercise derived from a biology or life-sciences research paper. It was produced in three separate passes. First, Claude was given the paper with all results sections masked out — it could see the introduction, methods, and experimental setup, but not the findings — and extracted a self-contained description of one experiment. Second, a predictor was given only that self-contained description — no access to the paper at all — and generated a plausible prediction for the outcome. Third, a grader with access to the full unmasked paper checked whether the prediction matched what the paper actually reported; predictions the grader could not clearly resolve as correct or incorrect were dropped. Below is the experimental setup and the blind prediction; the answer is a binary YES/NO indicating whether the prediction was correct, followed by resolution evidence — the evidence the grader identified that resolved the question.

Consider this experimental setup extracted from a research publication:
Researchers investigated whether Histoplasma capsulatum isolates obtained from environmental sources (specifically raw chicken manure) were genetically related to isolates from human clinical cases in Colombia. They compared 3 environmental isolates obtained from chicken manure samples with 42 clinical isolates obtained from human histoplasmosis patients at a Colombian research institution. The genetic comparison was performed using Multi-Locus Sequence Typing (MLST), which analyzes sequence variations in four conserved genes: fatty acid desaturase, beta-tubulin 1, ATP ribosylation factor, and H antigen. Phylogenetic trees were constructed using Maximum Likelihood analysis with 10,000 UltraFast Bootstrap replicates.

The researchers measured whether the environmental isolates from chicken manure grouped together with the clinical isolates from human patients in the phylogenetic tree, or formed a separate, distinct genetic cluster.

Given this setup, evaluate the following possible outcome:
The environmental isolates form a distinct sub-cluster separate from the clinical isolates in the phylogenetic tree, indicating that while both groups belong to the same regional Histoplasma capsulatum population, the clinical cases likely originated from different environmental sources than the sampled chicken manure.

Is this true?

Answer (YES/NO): NO